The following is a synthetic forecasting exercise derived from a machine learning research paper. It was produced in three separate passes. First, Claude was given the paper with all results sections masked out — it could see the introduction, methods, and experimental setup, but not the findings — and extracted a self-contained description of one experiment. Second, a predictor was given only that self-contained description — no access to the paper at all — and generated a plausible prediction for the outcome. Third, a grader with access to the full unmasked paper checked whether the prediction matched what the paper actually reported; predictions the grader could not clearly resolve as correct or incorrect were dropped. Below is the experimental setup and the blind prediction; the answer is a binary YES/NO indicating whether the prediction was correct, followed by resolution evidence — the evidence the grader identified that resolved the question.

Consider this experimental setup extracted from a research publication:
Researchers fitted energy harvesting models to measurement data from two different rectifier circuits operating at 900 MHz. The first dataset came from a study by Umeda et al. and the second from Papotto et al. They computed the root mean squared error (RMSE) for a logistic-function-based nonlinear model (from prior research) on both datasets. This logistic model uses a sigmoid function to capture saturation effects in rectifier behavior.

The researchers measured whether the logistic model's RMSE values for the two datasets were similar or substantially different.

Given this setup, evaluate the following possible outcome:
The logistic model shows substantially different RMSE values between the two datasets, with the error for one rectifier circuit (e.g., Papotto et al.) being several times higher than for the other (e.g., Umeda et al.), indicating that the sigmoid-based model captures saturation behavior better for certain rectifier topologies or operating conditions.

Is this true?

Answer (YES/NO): NO